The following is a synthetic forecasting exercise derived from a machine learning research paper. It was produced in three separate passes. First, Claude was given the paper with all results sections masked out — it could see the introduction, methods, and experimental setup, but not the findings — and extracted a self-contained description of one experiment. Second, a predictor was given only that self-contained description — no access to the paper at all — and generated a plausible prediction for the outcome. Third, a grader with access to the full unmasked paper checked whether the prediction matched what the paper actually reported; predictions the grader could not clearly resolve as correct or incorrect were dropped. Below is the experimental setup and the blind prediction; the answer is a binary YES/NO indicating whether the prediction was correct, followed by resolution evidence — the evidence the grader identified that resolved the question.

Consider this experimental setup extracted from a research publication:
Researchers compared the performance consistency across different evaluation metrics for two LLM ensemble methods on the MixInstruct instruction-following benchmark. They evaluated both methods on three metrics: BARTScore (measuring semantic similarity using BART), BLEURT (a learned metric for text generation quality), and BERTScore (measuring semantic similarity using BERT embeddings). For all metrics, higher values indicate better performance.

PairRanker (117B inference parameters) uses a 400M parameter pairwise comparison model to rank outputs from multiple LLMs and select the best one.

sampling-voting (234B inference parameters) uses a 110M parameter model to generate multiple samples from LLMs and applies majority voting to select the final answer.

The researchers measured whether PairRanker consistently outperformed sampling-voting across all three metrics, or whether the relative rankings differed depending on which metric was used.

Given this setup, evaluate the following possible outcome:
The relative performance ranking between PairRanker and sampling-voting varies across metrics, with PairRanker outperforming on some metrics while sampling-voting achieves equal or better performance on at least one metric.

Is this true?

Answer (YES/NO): YES